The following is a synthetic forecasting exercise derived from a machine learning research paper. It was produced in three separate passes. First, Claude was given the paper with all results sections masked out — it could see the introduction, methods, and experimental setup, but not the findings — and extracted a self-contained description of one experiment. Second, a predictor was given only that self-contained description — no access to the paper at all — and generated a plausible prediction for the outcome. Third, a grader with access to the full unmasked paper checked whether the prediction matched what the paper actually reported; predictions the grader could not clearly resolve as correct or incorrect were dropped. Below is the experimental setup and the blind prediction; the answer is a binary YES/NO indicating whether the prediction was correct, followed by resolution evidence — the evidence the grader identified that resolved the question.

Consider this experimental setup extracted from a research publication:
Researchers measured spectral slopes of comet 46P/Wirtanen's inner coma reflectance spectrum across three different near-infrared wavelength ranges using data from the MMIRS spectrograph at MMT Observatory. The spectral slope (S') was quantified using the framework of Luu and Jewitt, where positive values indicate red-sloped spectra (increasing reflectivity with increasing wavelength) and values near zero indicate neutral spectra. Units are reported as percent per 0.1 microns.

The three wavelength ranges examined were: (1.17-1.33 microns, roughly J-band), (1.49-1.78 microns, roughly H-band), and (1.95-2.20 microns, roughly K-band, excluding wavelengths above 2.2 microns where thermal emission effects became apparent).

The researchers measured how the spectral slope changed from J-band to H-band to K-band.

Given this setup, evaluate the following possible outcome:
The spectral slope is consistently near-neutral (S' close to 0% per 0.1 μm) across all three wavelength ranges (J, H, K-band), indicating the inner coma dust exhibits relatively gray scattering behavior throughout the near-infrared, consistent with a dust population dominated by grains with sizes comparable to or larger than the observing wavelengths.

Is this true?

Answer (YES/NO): NO